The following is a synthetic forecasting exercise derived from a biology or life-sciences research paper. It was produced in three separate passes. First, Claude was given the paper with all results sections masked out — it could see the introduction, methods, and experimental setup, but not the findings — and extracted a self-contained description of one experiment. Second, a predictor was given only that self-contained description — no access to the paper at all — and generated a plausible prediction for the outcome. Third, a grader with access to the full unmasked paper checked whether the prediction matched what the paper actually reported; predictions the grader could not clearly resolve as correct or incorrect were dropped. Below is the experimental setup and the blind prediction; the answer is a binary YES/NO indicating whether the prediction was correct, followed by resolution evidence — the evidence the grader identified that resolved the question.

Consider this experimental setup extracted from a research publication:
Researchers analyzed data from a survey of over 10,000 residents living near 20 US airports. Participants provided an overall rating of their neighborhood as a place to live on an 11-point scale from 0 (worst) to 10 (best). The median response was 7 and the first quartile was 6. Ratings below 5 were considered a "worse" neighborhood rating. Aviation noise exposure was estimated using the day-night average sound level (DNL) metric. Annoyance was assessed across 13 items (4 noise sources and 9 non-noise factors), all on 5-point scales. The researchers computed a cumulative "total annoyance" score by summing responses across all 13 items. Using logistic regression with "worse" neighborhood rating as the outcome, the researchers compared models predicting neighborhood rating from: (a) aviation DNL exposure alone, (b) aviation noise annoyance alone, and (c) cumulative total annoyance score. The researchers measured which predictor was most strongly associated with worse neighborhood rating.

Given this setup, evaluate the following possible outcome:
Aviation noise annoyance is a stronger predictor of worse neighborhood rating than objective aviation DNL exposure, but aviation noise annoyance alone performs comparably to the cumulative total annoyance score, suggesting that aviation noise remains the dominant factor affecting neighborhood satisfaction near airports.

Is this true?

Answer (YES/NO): NO